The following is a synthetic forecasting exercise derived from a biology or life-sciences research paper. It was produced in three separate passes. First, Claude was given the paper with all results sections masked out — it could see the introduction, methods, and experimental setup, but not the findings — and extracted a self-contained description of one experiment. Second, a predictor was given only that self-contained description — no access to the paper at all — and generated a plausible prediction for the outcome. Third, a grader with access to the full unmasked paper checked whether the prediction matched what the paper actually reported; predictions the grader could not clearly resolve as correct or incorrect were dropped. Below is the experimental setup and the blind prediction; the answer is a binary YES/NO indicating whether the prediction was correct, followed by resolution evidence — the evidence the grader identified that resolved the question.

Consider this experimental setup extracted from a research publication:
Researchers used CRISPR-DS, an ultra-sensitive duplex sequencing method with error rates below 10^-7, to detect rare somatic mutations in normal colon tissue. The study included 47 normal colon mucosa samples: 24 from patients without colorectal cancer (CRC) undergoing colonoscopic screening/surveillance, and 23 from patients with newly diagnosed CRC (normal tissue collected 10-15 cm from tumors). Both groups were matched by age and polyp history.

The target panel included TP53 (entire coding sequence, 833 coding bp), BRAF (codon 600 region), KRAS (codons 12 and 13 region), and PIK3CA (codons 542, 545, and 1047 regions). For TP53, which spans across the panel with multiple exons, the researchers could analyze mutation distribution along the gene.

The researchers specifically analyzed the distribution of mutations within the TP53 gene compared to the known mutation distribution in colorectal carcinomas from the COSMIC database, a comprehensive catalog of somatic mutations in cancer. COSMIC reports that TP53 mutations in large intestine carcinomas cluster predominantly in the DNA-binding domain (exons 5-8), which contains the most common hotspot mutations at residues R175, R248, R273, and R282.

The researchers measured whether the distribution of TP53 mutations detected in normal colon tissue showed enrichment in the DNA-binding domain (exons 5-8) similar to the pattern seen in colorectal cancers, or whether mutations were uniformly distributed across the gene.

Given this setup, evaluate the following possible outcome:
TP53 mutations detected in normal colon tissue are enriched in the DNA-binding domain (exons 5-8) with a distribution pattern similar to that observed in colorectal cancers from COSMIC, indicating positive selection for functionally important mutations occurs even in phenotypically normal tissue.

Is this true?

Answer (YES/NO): YES